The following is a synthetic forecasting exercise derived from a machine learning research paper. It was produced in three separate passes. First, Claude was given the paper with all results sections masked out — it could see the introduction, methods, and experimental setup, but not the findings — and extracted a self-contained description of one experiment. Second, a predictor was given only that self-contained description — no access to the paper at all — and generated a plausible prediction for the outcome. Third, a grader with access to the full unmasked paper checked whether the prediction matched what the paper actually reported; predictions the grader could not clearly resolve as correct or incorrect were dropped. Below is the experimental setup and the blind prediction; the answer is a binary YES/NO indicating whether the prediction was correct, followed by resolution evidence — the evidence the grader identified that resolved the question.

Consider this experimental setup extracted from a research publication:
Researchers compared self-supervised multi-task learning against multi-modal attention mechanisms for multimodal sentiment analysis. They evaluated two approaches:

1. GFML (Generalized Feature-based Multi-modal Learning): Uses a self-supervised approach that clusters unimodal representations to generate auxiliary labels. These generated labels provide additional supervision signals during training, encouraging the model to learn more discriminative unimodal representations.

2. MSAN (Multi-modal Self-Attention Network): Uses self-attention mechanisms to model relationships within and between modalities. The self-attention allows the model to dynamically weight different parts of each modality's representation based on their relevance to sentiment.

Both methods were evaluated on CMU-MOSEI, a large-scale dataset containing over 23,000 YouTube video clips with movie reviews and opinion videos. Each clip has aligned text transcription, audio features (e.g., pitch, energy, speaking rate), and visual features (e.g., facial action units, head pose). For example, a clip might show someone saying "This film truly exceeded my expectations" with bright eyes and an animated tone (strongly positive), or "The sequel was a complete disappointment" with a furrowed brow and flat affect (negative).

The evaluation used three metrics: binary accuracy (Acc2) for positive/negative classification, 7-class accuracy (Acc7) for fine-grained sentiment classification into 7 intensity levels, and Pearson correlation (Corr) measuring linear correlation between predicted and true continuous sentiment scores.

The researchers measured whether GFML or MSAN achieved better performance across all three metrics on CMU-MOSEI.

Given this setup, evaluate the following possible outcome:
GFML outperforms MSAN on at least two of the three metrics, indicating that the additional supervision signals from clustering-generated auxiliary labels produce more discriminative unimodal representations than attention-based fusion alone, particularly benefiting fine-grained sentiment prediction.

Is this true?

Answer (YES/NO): YES